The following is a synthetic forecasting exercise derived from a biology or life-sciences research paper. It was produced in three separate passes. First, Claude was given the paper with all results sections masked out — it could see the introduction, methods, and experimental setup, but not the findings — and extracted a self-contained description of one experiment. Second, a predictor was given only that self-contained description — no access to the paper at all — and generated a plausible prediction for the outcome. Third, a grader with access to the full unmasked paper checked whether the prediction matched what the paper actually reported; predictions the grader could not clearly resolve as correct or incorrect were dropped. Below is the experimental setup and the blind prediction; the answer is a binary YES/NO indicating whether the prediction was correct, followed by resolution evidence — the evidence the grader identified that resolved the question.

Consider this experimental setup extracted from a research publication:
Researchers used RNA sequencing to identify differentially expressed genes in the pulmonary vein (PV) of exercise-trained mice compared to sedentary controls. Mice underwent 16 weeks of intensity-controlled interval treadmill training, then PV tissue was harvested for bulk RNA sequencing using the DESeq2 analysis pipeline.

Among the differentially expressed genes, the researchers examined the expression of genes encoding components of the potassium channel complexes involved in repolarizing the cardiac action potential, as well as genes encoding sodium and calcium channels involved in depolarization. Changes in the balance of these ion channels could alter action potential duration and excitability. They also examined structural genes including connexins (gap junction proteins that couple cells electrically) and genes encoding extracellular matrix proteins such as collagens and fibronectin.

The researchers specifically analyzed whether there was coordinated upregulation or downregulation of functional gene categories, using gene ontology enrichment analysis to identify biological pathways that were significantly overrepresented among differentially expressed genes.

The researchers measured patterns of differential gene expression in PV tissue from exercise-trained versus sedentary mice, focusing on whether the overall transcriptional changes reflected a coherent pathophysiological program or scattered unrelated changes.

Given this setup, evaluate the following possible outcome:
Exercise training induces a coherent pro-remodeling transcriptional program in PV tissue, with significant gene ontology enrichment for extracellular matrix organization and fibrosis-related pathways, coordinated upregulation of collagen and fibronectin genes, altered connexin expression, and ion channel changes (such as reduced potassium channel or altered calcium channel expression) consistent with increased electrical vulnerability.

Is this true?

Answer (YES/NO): NO